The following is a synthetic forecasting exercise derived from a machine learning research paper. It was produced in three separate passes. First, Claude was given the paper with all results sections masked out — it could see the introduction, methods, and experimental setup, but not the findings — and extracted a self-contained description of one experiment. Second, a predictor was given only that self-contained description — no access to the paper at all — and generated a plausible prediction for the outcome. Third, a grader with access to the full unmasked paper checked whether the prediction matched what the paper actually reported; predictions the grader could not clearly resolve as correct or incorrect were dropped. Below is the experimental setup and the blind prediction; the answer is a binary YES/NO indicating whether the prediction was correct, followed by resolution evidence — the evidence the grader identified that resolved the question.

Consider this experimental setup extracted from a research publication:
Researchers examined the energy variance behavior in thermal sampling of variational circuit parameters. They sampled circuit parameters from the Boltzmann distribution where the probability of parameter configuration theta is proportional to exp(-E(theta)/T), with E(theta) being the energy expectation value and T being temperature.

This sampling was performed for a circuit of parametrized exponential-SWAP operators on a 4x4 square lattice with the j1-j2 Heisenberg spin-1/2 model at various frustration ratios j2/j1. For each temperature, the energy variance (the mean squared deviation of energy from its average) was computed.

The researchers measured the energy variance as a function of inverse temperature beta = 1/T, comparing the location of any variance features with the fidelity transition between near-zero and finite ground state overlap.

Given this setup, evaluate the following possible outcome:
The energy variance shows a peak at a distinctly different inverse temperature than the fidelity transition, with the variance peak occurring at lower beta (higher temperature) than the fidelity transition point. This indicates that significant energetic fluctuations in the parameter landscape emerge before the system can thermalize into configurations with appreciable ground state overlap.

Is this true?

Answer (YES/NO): NO